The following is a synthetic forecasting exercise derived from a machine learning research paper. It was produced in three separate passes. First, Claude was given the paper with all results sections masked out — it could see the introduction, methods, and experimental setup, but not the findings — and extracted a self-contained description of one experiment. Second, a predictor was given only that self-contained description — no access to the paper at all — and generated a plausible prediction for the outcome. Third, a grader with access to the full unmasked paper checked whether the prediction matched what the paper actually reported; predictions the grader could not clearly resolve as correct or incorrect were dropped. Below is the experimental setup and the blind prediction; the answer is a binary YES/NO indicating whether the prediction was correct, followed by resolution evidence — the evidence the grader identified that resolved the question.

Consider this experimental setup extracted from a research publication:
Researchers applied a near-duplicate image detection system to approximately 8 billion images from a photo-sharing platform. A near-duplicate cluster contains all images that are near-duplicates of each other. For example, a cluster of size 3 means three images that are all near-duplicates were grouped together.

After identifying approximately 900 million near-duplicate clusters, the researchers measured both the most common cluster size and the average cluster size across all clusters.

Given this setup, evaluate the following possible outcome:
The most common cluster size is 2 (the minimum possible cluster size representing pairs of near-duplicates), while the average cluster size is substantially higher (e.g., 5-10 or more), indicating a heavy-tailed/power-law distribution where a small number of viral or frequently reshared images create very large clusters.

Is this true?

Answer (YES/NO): YES